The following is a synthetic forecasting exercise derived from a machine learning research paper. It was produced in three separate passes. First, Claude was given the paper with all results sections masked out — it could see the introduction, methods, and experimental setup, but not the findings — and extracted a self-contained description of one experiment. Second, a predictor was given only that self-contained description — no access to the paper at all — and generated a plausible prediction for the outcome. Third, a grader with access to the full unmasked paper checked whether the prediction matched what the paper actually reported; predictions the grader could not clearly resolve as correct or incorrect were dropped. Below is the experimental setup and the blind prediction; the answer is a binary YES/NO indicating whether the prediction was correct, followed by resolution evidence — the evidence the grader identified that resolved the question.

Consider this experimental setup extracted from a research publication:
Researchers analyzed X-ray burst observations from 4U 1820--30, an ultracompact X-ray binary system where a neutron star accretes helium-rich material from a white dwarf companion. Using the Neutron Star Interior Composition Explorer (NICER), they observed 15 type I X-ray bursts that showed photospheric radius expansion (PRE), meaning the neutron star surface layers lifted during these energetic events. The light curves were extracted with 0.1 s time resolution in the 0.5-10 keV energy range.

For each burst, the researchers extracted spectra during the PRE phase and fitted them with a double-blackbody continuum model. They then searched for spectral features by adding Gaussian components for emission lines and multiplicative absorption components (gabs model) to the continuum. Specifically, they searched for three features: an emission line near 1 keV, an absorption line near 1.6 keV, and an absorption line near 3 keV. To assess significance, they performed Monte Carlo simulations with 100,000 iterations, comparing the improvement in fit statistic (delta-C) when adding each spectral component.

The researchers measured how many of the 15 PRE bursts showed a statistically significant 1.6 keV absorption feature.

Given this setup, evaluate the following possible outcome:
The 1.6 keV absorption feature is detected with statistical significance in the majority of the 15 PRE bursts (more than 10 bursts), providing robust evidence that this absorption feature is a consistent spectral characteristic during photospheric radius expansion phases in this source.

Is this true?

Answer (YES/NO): NO